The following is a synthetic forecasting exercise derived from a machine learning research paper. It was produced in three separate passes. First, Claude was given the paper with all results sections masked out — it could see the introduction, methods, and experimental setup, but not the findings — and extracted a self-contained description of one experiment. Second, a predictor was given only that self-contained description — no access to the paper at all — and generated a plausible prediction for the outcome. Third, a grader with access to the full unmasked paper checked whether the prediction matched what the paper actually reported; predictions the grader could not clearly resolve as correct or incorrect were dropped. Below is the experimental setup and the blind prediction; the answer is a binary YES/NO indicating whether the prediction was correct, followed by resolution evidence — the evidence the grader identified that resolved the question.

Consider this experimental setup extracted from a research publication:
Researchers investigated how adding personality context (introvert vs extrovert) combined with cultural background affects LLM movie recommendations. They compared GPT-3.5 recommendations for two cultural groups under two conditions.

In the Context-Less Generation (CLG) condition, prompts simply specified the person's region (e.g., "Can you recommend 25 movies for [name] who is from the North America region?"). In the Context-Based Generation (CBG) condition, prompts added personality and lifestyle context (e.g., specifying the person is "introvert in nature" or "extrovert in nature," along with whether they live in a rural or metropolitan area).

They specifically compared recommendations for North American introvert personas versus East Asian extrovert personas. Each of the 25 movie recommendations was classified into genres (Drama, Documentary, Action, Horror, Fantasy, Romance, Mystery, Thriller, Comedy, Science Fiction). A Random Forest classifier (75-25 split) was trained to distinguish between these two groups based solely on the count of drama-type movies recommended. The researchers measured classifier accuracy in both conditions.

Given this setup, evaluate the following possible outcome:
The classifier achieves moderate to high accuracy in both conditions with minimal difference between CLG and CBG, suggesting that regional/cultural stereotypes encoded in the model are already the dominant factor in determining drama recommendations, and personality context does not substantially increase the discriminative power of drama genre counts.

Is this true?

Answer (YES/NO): NO